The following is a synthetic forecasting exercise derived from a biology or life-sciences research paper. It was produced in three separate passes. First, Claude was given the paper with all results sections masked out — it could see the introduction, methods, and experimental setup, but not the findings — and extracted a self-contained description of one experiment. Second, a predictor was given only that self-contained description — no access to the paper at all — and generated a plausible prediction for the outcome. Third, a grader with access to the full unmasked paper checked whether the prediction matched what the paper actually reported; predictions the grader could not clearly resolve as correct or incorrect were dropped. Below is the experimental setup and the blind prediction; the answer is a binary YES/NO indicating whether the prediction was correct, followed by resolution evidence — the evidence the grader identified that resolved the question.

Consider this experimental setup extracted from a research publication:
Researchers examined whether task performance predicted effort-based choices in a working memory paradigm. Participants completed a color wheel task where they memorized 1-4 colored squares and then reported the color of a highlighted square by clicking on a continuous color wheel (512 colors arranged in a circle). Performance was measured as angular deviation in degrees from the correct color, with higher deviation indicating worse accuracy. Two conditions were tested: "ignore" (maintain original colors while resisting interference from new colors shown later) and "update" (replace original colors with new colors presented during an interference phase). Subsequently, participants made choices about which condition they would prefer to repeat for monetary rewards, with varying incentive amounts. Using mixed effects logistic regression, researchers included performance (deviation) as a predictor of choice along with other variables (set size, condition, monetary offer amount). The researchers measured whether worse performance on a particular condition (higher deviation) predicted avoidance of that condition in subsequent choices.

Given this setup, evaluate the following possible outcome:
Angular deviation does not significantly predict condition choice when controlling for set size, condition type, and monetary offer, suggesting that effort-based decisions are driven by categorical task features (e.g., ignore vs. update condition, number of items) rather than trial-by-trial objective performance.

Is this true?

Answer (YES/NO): YES